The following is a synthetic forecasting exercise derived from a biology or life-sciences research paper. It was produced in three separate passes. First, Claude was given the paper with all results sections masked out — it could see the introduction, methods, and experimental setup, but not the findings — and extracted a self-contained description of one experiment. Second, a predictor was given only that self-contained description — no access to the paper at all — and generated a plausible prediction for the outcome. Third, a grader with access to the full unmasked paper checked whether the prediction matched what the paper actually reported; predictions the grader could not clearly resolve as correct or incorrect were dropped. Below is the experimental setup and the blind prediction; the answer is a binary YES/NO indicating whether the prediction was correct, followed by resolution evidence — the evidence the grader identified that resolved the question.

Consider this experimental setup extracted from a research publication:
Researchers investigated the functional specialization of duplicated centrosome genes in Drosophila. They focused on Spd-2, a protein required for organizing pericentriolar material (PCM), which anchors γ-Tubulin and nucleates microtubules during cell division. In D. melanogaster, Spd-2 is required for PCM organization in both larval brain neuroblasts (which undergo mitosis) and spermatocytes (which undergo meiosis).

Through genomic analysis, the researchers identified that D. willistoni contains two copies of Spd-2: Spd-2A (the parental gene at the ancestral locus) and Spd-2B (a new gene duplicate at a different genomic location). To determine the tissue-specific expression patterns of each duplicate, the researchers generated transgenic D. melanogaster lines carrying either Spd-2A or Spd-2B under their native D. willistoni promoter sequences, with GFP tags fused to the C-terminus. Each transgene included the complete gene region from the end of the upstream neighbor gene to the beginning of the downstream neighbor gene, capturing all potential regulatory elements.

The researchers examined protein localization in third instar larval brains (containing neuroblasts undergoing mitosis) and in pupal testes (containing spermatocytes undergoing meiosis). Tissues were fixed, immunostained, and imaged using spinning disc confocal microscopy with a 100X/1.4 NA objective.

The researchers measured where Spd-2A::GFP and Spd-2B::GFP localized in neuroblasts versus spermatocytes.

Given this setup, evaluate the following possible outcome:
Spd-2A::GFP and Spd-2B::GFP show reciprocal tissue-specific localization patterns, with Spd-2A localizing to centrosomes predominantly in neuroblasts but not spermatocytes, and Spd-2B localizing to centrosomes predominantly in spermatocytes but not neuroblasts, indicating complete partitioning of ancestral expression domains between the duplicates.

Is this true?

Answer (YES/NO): NO